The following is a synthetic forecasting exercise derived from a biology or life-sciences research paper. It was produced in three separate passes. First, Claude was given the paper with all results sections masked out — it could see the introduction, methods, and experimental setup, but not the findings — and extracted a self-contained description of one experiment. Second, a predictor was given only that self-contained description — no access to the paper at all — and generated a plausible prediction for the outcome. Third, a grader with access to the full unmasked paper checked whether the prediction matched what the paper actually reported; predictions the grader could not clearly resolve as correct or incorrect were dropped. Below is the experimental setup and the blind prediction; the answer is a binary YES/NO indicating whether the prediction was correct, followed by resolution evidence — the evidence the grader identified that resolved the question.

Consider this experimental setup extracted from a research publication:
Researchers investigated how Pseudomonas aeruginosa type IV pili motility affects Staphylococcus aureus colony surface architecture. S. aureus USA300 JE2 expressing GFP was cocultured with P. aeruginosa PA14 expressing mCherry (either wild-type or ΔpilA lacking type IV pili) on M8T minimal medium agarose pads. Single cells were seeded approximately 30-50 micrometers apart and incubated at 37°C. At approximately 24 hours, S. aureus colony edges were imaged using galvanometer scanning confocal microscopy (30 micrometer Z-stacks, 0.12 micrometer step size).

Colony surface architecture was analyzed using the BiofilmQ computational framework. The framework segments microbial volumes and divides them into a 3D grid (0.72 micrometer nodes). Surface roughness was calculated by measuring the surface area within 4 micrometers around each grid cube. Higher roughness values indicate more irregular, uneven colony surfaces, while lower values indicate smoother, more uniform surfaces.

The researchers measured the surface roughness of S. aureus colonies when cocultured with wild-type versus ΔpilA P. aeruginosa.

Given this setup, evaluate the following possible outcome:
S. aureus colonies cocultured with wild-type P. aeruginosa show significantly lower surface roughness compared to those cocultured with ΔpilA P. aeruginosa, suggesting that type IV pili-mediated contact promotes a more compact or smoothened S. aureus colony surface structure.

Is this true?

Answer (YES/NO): NO